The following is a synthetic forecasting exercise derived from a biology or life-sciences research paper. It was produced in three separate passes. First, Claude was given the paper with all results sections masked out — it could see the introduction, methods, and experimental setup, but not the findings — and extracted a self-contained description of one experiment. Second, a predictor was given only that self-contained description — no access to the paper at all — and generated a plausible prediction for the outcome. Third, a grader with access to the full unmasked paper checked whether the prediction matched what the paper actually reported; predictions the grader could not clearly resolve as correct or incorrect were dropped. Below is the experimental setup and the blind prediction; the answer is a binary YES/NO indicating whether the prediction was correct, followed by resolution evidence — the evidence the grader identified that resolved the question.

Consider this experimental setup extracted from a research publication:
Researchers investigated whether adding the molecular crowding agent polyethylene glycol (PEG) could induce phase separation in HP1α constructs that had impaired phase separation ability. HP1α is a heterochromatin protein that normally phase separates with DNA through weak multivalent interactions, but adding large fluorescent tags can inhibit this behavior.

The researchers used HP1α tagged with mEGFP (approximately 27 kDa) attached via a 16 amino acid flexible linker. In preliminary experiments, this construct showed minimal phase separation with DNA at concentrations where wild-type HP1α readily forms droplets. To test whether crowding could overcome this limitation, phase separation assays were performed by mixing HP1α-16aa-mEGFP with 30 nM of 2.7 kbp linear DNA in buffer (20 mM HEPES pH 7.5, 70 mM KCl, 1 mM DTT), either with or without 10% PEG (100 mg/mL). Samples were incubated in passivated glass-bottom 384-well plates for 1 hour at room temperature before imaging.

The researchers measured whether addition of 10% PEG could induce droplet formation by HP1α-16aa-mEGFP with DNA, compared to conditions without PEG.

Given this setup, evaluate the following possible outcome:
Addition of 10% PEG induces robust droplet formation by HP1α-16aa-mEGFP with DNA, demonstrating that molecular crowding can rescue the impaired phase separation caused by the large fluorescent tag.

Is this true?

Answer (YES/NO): YES